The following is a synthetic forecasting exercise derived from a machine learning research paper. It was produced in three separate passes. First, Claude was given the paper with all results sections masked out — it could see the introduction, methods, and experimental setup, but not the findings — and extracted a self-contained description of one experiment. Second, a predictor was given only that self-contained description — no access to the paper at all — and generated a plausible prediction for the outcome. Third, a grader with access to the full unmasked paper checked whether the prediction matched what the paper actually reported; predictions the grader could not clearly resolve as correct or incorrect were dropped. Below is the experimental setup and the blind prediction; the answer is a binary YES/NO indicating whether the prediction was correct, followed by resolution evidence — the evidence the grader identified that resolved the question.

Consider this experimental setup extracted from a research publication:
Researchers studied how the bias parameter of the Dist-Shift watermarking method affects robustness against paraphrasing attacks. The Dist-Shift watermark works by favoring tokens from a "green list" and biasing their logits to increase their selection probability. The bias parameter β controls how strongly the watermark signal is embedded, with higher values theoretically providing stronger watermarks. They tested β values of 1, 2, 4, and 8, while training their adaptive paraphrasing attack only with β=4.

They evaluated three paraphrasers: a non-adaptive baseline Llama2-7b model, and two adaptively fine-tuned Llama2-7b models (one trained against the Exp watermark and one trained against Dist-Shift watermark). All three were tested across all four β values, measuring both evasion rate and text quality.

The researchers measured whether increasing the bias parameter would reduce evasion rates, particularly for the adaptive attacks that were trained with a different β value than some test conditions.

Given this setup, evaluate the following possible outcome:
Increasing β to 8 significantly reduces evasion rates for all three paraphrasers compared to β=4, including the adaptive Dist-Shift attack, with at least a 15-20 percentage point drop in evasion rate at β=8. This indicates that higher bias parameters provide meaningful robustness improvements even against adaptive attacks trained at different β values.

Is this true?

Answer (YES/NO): NO